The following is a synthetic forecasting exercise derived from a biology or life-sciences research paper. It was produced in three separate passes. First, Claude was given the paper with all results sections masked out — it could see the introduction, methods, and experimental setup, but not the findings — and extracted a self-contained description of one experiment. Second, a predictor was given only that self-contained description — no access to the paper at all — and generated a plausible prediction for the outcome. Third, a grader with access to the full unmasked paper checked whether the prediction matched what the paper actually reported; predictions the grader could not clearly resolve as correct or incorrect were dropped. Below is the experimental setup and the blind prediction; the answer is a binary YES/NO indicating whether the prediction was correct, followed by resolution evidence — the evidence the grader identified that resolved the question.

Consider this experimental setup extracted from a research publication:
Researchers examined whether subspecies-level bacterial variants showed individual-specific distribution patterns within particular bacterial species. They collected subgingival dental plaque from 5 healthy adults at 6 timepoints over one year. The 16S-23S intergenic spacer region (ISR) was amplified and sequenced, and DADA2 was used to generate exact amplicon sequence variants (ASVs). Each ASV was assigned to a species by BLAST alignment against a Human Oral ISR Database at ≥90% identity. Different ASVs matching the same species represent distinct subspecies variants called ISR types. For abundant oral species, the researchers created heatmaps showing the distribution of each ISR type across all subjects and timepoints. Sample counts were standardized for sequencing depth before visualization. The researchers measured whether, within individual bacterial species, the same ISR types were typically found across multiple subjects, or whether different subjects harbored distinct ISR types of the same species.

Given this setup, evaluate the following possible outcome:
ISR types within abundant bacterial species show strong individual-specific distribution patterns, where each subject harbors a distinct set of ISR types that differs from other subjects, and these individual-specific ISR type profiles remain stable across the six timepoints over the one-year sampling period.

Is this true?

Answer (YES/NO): NO